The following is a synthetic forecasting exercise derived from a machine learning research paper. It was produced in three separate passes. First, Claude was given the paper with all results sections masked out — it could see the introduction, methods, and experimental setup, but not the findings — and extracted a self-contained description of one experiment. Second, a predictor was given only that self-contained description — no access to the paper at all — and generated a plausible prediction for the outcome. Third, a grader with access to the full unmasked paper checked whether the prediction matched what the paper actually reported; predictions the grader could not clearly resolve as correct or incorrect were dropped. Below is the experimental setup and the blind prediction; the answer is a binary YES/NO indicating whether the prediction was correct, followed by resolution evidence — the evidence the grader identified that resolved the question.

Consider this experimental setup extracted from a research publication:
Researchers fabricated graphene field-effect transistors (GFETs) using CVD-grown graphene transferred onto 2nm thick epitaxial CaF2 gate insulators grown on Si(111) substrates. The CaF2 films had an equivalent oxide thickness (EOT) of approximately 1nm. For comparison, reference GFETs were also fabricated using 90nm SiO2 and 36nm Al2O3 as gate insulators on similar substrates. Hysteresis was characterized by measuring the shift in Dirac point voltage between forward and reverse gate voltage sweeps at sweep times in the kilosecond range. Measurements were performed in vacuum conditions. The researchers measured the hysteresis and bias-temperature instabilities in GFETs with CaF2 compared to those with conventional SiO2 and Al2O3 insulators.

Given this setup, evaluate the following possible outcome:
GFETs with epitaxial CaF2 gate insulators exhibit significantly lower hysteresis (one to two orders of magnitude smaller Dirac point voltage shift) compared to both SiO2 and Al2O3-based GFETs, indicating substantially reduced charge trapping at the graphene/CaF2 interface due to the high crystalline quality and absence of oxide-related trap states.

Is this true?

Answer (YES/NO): NO